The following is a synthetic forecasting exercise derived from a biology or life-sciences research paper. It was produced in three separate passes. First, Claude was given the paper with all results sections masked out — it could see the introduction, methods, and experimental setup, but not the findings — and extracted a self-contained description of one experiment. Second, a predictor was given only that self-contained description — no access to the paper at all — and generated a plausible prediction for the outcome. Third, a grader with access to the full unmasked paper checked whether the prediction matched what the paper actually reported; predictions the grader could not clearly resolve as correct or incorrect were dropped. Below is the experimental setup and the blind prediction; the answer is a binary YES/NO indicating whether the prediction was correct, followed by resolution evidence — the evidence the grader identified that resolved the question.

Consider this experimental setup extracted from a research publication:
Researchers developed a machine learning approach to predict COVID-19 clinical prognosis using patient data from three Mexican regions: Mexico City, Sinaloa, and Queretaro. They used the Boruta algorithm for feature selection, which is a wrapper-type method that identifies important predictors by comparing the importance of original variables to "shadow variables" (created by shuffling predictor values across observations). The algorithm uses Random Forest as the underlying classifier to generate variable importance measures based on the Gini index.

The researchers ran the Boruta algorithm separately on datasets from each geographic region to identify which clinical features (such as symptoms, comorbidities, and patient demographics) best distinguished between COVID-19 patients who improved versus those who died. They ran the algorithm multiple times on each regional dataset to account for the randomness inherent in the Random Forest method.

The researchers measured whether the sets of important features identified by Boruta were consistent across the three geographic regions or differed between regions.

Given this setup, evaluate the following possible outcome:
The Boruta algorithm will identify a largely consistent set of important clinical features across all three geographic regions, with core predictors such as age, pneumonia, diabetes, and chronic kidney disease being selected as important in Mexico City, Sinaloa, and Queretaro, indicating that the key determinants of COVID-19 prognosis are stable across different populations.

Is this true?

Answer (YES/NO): NO